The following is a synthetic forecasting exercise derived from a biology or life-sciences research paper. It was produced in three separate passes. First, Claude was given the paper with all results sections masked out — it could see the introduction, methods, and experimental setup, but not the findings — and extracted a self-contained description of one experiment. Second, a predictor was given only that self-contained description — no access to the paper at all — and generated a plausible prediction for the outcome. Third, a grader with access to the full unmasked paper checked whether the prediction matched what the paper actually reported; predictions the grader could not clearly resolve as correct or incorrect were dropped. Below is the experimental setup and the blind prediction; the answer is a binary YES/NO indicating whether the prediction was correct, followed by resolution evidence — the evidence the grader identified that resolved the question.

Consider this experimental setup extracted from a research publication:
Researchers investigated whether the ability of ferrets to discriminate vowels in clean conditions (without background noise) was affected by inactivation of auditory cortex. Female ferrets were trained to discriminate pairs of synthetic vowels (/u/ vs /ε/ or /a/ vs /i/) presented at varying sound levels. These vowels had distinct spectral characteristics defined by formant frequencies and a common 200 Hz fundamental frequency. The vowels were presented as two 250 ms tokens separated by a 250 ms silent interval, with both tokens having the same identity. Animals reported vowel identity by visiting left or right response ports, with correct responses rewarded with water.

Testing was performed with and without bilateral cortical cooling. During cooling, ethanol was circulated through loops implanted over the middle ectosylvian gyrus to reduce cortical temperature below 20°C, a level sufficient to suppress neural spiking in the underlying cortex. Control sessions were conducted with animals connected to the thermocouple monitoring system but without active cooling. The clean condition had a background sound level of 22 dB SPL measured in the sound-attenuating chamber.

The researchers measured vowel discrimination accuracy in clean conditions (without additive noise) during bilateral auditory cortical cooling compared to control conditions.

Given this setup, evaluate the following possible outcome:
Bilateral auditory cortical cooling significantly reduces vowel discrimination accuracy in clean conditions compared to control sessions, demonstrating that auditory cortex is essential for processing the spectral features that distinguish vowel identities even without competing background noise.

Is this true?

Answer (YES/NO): NO